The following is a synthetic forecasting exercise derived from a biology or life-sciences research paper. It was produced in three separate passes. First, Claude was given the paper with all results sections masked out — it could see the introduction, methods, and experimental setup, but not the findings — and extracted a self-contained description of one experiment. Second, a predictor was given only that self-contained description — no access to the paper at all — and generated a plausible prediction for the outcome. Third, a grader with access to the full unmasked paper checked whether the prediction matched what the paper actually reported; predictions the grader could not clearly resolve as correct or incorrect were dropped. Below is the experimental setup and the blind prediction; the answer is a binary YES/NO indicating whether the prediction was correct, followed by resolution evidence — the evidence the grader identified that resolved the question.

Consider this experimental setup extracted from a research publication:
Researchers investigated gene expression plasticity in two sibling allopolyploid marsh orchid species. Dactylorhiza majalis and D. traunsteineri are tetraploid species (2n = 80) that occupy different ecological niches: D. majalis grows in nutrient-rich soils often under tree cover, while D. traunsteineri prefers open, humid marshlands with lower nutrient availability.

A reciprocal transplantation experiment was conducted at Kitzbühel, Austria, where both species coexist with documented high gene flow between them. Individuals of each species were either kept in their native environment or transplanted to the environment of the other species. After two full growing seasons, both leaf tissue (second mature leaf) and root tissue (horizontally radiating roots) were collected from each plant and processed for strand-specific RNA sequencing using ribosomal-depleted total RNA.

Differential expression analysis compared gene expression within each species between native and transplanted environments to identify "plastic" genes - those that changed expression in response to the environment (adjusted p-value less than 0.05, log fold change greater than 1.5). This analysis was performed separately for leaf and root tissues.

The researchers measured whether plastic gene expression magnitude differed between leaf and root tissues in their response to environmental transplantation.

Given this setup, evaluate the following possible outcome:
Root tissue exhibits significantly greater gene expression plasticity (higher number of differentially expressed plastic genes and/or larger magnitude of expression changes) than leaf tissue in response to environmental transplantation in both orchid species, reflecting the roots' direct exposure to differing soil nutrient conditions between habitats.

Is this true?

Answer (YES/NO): NO